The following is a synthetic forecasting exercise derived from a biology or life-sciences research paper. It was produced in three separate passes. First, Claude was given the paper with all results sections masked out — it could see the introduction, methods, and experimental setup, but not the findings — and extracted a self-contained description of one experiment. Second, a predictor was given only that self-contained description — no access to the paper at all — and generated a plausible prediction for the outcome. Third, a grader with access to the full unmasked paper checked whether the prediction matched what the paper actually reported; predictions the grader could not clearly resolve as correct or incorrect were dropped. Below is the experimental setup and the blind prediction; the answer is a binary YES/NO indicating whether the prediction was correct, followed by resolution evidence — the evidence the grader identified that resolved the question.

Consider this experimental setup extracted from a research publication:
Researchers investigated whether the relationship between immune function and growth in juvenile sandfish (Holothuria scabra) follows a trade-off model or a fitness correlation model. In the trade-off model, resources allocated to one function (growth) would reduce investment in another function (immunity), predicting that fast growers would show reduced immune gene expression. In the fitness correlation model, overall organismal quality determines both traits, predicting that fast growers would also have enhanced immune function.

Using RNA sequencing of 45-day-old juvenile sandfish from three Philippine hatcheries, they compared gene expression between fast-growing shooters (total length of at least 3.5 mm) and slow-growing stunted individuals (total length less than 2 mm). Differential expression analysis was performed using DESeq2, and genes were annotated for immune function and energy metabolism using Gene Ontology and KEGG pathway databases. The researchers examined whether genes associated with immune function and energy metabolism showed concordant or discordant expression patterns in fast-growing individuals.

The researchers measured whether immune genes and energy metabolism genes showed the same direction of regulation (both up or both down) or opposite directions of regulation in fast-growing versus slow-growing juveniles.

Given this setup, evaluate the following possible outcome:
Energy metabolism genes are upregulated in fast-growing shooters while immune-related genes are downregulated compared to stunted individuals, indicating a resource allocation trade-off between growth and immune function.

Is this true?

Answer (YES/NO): NO